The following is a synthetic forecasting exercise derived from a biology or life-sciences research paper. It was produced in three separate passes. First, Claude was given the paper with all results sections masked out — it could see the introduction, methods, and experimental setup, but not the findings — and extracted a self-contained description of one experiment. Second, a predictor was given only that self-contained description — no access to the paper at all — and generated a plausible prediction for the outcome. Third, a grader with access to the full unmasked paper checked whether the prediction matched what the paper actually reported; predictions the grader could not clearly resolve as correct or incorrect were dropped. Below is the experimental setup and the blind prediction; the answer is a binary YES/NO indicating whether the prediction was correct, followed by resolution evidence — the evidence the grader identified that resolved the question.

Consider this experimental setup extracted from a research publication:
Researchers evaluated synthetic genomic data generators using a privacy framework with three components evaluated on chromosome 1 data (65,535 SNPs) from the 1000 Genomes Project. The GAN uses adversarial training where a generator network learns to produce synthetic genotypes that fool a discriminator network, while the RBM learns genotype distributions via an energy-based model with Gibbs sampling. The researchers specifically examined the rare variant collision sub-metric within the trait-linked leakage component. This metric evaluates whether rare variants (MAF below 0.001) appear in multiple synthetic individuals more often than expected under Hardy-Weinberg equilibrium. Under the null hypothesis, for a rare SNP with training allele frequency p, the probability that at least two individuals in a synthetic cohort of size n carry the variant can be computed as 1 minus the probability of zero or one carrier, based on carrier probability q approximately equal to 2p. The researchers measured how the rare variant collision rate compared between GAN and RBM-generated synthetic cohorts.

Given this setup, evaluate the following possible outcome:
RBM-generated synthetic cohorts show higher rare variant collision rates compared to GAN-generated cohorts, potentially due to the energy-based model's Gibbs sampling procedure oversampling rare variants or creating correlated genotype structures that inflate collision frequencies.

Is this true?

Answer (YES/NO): YES